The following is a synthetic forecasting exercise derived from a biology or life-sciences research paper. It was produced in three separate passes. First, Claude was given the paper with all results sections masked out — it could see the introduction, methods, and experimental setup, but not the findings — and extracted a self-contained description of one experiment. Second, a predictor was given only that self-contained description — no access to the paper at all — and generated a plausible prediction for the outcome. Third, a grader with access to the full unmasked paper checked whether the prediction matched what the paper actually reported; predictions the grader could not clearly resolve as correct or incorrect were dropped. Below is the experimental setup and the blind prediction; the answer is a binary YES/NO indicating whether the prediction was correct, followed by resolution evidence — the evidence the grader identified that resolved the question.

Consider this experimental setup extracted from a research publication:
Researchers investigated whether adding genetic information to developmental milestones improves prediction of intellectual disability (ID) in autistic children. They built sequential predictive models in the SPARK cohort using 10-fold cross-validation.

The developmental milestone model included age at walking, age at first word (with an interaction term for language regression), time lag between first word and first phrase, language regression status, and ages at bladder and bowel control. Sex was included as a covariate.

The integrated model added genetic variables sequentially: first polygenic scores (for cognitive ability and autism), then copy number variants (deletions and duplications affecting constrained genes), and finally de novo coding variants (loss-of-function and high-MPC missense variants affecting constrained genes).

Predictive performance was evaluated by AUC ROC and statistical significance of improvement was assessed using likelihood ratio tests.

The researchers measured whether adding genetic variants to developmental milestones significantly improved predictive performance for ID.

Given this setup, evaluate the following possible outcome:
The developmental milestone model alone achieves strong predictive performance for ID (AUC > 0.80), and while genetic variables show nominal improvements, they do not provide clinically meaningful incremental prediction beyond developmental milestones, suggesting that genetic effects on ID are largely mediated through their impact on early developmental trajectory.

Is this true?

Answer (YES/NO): NO